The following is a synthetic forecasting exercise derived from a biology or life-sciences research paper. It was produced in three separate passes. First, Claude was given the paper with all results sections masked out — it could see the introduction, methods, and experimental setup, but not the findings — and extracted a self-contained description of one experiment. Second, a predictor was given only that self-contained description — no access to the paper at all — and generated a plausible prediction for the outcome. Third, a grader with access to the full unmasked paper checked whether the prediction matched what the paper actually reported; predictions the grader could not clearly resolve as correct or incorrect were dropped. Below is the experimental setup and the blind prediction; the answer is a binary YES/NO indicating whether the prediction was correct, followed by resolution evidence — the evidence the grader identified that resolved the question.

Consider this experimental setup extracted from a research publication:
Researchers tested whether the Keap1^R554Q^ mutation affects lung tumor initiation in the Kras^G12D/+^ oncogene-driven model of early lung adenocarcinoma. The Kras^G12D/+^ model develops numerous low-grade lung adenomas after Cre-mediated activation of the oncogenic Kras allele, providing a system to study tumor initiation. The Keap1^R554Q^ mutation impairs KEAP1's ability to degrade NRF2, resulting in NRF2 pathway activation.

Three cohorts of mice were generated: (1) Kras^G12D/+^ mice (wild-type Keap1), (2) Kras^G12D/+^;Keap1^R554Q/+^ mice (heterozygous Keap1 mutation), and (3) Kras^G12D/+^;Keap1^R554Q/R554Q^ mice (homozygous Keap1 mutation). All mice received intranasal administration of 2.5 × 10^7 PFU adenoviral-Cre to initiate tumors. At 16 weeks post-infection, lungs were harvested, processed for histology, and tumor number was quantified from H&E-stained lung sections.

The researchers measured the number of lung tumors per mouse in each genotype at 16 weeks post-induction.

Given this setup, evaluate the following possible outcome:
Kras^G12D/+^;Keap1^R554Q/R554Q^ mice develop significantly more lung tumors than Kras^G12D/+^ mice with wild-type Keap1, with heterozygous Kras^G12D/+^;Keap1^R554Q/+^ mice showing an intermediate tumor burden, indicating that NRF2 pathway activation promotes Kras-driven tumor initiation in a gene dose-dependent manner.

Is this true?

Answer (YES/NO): NO